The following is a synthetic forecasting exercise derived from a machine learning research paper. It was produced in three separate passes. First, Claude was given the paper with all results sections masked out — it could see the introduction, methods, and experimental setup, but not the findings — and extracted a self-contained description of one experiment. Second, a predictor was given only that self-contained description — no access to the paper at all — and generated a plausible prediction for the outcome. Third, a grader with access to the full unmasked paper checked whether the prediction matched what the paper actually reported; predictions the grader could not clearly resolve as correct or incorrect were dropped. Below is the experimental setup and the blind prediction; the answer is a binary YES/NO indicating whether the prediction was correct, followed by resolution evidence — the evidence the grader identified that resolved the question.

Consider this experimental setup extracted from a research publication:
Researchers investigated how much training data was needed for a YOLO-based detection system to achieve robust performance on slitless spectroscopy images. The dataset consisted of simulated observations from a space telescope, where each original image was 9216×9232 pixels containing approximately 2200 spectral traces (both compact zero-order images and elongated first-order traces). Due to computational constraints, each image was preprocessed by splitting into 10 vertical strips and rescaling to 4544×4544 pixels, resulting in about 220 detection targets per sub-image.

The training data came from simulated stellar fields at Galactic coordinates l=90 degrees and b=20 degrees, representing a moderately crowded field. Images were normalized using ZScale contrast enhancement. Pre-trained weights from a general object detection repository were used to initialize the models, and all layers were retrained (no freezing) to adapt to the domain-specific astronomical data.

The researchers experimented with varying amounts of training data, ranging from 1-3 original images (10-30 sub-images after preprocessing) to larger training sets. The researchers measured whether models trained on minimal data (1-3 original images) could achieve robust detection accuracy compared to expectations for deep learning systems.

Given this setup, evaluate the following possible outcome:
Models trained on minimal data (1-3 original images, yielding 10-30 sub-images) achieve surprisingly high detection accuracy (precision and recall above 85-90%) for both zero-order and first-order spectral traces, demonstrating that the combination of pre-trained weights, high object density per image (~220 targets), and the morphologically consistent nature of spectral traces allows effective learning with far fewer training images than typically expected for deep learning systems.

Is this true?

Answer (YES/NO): YES